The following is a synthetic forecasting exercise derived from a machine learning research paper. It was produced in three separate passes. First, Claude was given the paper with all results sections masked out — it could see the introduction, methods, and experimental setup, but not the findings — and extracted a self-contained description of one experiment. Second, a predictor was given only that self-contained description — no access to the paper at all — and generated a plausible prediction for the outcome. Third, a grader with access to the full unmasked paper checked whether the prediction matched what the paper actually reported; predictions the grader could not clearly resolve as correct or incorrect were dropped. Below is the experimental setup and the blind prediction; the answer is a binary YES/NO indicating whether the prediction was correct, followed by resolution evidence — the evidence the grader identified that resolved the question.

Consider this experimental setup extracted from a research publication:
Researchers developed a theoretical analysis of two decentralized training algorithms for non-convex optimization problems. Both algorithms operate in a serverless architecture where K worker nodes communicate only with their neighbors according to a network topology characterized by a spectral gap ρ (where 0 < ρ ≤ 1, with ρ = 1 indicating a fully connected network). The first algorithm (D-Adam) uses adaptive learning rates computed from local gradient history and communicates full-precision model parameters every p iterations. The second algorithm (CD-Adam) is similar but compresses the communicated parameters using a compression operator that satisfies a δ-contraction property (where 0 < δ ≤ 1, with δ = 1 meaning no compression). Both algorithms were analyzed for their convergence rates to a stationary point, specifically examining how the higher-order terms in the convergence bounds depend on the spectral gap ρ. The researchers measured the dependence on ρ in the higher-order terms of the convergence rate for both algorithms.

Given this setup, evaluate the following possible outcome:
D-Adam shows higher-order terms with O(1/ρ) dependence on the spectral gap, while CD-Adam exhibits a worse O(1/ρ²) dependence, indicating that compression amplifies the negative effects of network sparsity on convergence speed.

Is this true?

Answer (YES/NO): NO